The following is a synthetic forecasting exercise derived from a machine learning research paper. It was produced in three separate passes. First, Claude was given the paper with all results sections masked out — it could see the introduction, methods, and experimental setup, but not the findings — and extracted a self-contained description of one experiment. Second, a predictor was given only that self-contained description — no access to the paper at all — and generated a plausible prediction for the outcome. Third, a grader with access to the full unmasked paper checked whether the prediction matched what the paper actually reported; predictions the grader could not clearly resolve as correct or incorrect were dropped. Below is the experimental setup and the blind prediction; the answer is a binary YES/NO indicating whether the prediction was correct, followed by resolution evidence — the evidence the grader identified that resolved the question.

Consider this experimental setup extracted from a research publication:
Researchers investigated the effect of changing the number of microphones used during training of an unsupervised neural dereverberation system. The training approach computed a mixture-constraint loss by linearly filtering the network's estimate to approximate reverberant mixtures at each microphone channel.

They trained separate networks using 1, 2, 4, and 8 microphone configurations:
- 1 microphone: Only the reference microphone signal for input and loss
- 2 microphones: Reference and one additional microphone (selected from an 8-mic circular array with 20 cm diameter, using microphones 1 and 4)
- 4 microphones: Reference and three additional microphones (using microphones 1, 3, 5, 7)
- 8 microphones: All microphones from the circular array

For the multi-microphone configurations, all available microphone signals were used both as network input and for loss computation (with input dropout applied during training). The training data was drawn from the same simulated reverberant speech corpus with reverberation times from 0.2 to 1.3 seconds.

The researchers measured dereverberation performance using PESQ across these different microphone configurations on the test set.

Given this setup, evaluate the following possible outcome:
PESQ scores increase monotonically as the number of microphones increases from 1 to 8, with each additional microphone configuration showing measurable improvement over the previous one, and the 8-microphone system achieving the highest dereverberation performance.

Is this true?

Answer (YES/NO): YES